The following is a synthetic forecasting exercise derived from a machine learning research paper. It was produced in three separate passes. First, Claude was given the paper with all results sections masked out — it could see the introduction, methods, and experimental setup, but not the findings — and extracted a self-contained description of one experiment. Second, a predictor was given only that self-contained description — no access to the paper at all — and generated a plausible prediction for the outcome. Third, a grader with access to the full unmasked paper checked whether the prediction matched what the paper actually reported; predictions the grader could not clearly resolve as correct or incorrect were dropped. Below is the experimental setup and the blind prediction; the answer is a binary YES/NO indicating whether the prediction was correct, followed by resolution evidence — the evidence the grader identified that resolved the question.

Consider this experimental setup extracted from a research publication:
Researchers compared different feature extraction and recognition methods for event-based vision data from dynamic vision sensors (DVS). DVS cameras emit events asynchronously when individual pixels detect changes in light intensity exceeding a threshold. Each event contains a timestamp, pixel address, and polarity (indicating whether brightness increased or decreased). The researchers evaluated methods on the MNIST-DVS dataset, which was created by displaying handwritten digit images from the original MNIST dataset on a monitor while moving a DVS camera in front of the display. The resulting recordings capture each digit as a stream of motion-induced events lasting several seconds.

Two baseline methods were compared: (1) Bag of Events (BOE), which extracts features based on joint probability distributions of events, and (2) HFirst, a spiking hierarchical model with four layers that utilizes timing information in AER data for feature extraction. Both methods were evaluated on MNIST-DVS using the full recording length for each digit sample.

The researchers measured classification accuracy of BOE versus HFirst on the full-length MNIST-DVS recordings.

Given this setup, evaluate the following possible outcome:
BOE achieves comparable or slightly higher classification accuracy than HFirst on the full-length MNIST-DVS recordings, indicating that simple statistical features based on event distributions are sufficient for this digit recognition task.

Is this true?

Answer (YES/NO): NO